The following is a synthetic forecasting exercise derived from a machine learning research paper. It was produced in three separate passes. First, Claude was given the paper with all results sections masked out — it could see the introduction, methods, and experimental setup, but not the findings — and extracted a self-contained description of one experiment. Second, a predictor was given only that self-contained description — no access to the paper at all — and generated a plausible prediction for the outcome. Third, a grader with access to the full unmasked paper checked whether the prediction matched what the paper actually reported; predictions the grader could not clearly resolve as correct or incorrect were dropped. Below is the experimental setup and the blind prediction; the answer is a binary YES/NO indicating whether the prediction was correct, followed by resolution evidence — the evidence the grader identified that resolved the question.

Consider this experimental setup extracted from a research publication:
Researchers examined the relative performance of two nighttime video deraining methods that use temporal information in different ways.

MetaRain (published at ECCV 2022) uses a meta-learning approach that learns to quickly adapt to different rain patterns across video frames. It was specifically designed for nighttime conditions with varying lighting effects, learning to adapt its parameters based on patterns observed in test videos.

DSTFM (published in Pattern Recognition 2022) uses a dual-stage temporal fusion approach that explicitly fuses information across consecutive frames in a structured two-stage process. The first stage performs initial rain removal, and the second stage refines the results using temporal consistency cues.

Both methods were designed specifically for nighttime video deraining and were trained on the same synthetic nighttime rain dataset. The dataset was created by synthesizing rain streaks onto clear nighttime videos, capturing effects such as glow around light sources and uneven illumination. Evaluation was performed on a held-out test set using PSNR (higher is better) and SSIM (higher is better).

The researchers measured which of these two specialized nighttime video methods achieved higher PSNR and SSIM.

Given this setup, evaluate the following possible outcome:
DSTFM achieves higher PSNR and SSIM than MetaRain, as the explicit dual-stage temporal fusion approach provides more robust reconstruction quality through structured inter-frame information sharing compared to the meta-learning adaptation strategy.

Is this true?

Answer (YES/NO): NO